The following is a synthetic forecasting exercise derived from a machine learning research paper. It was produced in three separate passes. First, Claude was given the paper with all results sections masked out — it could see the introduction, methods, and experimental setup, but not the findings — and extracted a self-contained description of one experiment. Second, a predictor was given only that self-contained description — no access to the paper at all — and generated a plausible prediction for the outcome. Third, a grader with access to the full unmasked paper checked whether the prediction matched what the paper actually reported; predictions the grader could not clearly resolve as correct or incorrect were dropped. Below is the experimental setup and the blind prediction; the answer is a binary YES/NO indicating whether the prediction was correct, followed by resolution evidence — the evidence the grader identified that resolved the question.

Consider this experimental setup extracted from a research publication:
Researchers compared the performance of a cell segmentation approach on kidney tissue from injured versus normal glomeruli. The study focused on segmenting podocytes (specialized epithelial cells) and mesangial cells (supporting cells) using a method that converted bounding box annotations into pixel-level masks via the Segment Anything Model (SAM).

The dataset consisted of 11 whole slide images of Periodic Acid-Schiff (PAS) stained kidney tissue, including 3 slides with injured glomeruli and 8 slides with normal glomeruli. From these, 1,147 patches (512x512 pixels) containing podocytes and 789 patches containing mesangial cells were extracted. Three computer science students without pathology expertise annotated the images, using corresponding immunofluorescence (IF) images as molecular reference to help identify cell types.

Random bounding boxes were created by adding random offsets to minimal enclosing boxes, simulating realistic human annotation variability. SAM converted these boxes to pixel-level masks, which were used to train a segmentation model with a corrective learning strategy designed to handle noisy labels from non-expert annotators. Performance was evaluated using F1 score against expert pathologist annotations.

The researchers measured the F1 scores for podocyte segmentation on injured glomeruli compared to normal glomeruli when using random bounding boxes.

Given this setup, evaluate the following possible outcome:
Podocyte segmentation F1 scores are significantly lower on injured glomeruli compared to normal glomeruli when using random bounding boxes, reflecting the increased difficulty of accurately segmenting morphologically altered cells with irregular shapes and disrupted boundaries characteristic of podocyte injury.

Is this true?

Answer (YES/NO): NO